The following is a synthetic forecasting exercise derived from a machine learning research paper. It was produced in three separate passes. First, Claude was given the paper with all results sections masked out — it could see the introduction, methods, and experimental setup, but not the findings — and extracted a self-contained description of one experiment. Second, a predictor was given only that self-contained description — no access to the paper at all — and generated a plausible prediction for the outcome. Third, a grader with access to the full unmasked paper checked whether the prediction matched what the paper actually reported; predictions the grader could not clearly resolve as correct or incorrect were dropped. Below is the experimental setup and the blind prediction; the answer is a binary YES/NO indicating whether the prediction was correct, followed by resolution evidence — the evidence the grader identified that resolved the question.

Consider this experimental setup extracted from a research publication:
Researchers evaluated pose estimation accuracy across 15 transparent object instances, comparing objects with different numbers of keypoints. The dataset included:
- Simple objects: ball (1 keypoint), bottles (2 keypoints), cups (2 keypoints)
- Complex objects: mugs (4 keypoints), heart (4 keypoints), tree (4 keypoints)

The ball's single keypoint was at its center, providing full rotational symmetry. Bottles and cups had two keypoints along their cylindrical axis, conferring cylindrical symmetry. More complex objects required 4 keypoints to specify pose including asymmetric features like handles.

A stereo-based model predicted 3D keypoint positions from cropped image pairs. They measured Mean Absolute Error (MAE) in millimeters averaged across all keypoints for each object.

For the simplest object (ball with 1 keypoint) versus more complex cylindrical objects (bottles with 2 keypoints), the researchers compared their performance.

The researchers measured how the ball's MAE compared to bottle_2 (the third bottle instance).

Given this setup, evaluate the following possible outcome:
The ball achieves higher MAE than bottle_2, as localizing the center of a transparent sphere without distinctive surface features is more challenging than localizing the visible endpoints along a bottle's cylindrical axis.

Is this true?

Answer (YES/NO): NO